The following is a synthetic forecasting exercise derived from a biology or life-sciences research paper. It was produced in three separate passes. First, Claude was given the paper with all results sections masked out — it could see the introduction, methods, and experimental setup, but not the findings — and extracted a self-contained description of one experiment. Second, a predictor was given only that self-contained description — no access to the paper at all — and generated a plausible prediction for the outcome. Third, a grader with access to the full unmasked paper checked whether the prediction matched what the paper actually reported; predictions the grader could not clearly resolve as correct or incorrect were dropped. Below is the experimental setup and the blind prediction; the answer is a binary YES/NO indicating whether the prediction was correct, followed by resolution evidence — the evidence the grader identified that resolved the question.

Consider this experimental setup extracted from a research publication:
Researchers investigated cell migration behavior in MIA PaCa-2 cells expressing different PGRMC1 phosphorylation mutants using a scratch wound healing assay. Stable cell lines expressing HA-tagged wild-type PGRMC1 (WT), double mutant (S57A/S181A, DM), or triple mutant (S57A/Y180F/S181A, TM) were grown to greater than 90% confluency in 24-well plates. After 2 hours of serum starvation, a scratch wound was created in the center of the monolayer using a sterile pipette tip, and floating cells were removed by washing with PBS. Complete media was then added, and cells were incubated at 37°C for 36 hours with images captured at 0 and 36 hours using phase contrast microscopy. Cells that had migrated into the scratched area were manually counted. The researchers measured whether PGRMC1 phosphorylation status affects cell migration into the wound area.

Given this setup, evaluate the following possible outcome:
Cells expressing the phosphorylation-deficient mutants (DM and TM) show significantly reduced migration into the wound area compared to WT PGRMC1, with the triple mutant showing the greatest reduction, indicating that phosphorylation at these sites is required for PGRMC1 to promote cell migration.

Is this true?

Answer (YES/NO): NO